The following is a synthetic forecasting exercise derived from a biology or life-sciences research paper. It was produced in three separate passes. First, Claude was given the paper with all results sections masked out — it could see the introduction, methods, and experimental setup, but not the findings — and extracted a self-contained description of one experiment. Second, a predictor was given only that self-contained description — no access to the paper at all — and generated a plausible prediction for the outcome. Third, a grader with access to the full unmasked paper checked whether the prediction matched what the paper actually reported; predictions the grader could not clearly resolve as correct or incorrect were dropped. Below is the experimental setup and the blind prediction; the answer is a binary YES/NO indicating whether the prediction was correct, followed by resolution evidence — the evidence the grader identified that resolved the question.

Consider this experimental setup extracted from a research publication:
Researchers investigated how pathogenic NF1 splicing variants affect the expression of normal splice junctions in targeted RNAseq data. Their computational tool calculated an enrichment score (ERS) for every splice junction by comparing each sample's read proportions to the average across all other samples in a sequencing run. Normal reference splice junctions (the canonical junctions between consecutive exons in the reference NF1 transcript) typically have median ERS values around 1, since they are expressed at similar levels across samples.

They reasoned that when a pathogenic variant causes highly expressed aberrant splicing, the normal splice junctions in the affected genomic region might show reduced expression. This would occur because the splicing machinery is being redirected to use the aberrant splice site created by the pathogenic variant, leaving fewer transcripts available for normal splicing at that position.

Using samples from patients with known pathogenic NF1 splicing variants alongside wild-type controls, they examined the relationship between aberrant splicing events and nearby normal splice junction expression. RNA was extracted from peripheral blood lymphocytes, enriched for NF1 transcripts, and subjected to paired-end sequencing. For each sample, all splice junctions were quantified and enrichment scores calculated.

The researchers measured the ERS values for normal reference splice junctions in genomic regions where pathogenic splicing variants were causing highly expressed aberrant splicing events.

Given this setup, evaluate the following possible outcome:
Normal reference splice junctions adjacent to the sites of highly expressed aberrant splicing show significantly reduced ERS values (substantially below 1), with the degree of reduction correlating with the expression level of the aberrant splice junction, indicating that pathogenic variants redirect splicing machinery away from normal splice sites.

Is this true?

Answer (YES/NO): NO